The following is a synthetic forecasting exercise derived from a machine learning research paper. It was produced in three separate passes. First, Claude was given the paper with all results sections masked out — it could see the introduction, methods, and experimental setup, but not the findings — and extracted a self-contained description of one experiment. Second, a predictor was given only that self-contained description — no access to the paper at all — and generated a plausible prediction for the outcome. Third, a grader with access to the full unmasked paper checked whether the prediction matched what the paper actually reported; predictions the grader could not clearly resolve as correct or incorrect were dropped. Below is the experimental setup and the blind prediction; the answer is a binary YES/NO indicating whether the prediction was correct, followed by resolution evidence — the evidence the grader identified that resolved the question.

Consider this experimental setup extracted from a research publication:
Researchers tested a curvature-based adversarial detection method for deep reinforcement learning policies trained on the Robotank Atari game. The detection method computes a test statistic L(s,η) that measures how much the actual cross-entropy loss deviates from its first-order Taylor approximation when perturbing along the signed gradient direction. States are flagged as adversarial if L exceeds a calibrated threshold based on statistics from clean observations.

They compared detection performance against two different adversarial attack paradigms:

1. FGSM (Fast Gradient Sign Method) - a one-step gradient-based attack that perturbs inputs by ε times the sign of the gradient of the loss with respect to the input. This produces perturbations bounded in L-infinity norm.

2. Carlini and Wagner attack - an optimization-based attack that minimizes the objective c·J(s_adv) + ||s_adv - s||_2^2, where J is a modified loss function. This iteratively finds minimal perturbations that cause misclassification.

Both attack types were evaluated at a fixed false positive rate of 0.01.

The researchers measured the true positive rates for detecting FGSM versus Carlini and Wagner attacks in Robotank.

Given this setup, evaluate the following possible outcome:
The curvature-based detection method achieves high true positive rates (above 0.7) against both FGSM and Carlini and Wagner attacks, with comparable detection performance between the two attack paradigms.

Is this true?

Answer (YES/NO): NO